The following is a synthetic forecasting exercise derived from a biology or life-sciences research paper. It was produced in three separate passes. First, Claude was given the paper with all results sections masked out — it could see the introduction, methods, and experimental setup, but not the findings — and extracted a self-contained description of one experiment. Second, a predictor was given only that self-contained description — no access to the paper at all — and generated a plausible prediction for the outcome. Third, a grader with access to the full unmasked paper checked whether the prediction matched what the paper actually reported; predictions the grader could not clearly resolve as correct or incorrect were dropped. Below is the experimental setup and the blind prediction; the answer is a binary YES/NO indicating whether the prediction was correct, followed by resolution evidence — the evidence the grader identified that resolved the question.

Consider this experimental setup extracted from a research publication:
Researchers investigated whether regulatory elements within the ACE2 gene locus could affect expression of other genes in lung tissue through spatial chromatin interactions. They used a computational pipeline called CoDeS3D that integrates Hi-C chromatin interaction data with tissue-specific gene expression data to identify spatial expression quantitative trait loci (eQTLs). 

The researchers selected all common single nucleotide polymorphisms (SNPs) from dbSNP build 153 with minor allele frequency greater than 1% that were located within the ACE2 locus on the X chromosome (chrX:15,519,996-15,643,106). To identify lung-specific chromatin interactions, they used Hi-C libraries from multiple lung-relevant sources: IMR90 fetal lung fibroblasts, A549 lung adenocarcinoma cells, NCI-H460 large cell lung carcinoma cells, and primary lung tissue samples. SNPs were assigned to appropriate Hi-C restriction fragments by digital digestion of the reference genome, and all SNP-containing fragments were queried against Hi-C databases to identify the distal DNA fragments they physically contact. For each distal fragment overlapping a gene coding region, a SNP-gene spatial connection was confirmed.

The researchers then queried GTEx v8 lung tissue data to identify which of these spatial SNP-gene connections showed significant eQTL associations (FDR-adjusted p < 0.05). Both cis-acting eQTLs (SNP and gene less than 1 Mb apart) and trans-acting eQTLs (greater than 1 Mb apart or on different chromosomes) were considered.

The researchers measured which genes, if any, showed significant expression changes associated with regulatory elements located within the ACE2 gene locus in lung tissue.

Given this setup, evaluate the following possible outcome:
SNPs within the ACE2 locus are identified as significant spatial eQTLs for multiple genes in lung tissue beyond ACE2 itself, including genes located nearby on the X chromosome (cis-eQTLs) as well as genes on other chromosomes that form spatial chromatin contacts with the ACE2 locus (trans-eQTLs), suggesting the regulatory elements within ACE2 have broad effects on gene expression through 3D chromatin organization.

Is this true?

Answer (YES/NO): YES